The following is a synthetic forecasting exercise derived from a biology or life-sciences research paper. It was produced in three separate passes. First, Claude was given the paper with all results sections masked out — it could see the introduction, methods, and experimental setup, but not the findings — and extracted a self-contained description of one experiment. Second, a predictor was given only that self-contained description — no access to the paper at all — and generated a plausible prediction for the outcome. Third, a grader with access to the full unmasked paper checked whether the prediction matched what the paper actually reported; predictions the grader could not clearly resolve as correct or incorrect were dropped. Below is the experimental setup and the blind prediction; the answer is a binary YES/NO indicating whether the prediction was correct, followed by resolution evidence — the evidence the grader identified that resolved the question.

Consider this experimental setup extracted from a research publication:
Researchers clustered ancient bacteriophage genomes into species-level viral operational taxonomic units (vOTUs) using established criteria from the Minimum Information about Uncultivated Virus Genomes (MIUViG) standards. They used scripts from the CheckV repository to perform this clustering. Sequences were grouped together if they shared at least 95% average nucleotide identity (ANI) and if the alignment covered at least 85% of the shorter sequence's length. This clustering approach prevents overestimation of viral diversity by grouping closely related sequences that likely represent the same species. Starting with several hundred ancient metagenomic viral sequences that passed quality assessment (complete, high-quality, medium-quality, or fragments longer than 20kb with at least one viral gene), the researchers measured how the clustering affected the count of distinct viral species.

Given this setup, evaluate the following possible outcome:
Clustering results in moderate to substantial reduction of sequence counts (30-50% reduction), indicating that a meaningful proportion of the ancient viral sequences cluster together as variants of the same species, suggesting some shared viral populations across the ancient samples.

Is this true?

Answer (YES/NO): NO